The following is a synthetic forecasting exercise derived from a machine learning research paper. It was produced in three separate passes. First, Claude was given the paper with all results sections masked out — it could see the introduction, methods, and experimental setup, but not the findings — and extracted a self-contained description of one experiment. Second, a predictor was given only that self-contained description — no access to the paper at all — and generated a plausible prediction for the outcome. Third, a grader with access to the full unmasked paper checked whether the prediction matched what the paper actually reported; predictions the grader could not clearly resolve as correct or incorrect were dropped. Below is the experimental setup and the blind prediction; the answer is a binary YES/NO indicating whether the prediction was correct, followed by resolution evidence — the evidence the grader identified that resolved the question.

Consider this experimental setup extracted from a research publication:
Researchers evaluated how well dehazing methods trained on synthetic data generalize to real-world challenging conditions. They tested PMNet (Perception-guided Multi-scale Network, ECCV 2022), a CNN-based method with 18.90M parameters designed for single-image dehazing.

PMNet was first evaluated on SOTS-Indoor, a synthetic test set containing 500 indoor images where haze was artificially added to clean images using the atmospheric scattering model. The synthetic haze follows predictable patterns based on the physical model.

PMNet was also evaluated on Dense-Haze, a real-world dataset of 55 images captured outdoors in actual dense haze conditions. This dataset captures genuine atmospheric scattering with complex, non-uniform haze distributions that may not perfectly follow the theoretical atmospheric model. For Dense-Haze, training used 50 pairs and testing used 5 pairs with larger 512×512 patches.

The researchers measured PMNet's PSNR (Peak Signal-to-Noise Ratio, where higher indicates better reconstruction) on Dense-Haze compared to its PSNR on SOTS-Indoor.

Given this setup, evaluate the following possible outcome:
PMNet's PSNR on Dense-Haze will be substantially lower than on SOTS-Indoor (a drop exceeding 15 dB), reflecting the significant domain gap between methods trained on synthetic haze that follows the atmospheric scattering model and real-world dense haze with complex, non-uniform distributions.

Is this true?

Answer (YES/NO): YES